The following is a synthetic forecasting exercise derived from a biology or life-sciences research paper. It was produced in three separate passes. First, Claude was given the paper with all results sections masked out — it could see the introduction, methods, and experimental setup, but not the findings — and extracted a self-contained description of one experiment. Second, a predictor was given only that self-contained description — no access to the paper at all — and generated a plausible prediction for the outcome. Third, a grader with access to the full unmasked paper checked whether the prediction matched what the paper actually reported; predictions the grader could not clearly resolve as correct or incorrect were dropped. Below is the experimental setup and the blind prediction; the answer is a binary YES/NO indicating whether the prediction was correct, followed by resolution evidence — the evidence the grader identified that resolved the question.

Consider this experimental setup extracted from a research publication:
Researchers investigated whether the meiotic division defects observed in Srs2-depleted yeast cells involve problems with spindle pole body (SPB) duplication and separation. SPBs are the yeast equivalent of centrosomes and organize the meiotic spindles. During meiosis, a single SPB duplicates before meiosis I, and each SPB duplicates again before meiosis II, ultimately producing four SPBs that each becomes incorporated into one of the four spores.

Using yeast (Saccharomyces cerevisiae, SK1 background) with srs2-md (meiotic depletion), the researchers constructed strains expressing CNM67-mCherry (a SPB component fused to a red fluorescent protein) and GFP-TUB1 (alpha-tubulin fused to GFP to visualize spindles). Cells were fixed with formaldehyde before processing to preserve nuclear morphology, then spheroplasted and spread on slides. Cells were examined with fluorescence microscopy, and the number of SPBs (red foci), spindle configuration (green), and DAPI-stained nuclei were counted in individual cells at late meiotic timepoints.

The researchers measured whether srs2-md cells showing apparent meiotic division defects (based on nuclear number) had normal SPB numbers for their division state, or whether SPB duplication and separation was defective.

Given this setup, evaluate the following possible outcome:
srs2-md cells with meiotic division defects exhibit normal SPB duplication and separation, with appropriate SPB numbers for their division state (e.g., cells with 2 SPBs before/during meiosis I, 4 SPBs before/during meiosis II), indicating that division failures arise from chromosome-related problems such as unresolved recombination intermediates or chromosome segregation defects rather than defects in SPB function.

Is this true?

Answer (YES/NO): YES